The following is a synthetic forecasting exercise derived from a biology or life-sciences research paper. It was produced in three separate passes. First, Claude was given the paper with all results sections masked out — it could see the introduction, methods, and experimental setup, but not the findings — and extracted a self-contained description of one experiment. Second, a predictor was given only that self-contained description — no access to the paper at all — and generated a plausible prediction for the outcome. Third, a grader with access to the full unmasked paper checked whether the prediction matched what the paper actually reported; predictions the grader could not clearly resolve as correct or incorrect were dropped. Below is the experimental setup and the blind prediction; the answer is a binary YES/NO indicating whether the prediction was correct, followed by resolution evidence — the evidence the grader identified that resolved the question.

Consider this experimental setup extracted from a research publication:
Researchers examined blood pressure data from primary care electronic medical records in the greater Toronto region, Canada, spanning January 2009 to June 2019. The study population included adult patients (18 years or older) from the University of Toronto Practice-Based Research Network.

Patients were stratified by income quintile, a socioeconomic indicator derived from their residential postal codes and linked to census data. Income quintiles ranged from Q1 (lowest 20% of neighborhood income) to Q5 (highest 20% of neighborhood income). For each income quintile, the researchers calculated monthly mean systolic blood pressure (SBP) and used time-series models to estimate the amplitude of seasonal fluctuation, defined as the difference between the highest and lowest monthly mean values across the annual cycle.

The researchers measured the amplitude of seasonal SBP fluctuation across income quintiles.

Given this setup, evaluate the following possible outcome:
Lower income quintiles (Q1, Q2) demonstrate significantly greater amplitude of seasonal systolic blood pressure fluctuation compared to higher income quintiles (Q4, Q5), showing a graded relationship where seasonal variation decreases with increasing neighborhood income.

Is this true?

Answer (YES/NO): NO